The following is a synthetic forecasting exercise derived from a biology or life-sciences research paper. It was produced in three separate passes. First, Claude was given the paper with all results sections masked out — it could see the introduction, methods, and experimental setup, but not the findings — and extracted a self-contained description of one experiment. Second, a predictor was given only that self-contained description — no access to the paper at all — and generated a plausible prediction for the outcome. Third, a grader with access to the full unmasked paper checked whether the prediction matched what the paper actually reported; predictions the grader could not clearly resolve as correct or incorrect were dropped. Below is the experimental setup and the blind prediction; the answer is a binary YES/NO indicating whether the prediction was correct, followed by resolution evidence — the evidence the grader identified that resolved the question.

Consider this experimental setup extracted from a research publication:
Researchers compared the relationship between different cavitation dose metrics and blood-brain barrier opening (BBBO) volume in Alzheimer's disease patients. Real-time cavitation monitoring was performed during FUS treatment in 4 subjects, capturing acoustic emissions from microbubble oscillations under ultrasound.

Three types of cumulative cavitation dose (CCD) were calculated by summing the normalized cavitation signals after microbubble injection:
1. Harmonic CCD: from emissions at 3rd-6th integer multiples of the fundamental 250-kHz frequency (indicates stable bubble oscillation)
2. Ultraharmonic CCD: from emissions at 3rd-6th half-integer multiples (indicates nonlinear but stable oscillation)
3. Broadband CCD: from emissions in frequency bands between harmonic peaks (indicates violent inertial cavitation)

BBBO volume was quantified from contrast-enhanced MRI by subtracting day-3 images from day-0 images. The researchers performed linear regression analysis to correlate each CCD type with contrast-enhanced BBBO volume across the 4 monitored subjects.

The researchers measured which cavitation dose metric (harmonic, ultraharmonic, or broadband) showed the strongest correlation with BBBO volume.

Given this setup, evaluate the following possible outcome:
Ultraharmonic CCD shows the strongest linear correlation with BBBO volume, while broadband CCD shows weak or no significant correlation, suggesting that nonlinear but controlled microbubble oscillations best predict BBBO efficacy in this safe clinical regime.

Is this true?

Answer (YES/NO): NO